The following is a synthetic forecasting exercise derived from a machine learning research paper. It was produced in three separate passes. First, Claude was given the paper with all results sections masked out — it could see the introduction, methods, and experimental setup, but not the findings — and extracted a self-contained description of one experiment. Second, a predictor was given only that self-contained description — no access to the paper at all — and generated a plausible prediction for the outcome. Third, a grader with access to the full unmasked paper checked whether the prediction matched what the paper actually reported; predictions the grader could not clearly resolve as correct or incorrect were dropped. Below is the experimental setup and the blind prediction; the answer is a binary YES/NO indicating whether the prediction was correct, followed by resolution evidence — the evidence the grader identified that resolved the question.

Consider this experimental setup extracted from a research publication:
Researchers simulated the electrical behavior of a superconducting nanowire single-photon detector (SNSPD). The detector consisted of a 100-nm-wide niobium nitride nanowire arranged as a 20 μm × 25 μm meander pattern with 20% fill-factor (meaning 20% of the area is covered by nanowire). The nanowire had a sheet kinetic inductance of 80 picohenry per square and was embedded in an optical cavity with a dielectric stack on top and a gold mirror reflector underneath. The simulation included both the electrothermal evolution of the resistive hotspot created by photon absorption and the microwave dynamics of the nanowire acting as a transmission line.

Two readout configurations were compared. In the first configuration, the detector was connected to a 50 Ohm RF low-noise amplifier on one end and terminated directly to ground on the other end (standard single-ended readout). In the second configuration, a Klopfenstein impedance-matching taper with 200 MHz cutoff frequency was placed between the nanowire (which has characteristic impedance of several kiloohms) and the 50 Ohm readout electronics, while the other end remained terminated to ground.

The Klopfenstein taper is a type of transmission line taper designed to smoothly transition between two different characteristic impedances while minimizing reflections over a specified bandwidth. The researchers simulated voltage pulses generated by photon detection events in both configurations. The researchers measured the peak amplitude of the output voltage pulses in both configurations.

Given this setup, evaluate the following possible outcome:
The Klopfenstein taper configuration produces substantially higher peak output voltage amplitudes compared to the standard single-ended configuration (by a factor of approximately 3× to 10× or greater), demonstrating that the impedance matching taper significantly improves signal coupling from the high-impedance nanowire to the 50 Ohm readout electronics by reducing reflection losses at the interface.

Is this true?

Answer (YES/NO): YES